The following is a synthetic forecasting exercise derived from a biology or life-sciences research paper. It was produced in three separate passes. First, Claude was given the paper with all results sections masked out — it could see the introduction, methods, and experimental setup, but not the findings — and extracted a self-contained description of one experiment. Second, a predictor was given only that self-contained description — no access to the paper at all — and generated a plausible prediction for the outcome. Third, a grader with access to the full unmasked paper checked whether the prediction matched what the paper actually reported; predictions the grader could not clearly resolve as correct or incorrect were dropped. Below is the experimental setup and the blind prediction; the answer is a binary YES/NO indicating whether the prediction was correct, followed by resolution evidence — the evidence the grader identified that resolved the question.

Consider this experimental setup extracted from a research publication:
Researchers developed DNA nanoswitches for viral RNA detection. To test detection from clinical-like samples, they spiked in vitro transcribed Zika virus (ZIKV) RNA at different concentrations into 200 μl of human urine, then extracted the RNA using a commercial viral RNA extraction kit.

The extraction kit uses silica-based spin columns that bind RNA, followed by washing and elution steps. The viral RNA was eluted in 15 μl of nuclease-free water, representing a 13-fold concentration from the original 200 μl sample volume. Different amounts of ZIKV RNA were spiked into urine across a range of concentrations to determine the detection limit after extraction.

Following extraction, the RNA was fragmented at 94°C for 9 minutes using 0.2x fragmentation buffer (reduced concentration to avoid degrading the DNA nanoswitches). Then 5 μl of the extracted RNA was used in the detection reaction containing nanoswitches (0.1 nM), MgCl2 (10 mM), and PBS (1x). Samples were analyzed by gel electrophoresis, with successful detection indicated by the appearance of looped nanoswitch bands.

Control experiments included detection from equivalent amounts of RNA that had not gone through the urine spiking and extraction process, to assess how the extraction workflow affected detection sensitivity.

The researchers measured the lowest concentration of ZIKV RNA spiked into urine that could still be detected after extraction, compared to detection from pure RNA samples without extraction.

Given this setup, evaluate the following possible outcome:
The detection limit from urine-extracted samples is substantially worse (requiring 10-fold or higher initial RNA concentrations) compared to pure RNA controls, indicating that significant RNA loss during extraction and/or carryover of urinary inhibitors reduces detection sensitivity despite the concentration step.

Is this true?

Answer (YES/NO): NO